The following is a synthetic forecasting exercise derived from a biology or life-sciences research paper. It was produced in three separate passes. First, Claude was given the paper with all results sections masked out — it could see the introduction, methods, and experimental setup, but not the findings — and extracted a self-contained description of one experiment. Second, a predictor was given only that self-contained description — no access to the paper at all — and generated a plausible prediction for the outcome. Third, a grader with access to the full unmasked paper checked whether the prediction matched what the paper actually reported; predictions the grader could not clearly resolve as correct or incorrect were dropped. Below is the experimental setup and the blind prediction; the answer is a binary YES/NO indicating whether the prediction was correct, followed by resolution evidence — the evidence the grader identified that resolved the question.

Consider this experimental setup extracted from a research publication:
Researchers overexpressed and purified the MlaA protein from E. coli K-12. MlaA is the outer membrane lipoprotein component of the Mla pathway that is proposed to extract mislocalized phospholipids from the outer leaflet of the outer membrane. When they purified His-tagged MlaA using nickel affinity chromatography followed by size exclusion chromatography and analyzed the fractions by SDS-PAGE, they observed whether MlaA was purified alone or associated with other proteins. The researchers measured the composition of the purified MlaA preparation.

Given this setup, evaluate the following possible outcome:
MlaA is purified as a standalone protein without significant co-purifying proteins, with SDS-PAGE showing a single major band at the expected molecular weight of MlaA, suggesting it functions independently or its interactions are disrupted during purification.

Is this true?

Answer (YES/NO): NO